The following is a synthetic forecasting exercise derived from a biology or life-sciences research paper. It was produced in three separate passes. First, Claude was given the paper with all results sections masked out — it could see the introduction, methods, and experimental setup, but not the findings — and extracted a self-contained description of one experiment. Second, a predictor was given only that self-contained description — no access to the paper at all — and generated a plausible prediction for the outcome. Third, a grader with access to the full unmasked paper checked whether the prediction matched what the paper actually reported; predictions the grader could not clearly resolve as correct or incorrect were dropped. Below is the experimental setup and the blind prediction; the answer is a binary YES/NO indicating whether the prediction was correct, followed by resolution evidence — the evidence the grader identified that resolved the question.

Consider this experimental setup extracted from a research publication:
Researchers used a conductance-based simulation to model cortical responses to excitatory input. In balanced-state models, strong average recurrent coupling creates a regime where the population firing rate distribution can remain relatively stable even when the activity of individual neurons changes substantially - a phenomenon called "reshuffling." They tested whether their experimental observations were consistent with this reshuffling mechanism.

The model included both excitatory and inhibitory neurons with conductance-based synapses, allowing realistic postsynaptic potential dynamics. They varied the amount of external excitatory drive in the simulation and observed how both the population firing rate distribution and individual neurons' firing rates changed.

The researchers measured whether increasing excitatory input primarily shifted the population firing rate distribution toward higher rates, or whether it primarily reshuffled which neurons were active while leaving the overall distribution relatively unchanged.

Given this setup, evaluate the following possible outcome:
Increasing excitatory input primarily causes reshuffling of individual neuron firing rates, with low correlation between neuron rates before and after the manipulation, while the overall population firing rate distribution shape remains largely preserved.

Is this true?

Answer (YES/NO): YES